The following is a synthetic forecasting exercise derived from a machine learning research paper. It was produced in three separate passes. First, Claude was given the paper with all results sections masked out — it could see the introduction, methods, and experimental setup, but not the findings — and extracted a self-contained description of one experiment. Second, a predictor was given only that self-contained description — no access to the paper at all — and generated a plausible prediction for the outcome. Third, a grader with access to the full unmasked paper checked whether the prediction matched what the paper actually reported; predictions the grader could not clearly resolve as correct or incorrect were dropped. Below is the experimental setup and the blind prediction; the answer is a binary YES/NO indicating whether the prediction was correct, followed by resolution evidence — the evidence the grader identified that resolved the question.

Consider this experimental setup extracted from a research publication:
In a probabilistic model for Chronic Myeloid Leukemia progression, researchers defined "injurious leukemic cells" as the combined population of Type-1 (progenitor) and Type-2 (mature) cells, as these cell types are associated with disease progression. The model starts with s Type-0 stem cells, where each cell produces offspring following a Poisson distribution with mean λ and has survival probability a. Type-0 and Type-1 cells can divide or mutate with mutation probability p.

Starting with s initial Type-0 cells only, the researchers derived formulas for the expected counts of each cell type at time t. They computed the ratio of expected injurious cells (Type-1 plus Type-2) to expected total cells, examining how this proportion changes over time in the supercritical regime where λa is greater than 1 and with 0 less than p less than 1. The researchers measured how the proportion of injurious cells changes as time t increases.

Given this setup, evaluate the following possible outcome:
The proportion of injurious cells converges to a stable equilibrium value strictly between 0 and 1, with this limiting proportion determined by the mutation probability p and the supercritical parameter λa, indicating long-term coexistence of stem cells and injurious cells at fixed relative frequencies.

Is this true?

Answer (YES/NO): NO